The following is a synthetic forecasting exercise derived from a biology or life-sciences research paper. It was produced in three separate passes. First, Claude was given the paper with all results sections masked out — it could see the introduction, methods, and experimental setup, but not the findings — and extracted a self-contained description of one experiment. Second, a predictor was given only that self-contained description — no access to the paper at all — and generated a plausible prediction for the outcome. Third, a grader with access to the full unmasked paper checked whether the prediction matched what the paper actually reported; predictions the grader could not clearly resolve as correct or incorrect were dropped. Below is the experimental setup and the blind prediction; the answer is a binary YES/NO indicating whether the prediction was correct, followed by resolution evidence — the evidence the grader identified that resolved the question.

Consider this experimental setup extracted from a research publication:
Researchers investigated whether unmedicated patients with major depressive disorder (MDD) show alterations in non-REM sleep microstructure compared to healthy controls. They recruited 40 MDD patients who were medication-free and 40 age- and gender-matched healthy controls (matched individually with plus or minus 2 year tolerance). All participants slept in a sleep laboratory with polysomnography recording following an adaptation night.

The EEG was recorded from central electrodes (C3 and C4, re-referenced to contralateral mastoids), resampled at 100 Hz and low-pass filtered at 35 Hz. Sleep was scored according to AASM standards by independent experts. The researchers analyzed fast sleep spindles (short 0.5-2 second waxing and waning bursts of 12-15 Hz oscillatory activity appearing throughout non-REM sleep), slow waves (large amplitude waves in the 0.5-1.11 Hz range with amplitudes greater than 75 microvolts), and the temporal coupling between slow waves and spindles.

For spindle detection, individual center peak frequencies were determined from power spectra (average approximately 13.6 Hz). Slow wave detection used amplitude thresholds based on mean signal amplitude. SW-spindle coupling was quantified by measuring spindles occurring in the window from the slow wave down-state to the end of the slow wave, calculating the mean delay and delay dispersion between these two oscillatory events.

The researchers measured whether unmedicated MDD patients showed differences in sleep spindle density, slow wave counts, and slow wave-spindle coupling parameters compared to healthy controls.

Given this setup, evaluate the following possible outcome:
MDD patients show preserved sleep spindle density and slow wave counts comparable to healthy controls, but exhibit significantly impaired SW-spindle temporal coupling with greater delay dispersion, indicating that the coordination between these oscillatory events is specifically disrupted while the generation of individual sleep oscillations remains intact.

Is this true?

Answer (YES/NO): NO